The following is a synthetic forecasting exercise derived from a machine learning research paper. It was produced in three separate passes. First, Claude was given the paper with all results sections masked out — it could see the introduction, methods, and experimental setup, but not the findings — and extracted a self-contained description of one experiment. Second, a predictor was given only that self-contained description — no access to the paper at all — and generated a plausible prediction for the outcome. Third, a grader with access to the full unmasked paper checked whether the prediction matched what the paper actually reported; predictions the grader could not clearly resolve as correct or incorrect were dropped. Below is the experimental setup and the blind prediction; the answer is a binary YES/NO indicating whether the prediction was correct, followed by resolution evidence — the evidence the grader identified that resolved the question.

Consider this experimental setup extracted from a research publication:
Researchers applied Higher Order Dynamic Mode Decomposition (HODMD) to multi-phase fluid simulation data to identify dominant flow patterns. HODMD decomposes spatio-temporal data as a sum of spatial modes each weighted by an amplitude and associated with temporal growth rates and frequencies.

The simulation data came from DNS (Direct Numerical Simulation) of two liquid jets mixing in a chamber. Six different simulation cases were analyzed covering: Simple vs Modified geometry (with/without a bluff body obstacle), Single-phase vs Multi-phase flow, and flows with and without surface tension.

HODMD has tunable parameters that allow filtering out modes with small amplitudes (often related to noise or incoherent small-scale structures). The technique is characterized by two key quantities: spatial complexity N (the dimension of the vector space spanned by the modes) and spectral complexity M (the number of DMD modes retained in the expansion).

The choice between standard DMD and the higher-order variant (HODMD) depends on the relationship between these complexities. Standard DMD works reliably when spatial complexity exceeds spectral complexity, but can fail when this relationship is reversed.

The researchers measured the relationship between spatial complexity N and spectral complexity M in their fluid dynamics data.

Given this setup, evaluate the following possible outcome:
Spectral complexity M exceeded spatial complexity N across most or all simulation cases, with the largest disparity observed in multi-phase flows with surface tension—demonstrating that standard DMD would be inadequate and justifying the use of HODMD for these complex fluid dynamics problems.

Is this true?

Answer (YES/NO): NO